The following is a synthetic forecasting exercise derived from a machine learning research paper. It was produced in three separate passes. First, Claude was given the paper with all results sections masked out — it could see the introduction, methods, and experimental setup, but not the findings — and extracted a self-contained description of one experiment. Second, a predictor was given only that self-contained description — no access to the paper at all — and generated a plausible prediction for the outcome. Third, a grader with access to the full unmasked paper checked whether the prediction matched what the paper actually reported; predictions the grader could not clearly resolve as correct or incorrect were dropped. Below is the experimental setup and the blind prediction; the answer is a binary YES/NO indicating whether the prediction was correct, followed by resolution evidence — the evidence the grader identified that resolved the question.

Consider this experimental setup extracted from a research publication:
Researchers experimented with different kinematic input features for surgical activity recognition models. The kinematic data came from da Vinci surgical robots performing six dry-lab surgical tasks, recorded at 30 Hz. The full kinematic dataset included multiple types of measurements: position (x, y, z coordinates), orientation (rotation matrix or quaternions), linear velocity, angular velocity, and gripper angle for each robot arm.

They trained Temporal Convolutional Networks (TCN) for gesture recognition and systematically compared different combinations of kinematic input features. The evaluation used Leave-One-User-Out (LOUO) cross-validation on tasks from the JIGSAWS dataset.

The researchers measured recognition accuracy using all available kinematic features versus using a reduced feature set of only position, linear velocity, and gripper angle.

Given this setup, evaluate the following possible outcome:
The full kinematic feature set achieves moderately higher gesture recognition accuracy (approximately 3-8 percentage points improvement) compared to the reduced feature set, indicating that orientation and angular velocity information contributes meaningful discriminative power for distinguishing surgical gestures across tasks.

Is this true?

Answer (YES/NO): NO